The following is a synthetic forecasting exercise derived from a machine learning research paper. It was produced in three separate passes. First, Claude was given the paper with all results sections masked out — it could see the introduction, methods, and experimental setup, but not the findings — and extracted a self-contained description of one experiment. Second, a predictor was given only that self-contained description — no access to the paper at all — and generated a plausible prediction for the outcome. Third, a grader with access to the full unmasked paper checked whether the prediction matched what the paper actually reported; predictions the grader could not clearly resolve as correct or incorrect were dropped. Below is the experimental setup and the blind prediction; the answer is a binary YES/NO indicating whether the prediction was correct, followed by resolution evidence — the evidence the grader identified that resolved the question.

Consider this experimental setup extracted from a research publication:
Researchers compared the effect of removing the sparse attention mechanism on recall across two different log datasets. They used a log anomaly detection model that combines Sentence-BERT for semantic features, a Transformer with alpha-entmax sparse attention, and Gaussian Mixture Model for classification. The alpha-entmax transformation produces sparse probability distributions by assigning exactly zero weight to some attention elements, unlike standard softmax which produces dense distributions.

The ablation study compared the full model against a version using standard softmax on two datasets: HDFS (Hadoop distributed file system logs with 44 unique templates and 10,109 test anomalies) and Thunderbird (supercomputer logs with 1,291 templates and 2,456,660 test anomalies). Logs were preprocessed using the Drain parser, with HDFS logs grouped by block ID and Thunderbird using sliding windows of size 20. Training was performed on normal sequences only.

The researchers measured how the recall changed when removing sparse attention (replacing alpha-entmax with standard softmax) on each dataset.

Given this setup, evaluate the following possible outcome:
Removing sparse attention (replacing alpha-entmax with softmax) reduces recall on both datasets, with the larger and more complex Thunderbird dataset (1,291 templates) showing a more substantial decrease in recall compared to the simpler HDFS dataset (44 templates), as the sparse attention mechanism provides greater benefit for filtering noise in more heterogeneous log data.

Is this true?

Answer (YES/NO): NO